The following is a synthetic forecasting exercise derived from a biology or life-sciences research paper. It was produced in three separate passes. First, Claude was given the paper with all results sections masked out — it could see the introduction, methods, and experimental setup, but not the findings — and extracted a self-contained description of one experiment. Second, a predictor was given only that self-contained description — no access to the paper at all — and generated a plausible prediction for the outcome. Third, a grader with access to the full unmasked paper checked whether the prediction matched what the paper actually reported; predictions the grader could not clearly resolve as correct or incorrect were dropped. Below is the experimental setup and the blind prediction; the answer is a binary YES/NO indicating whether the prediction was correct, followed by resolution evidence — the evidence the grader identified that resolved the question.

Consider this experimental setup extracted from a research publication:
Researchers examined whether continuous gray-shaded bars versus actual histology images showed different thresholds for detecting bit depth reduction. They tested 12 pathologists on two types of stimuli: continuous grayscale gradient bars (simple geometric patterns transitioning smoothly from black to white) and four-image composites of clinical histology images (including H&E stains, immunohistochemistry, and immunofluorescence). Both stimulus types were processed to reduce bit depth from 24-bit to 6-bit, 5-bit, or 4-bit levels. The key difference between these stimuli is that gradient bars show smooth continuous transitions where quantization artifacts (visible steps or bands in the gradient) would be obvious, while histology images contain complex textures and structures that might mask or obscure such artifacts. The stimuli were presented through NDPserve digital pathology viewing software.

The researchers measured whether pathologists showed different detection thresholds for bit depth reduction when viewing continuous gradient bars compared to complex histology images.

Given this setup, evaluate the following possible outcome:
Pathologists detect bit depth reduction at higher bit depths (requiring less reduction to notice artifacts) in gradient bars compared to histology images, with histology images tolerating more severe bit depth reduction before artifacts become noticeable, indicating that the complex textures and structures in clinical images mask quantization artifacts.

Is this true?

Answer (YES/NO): YES